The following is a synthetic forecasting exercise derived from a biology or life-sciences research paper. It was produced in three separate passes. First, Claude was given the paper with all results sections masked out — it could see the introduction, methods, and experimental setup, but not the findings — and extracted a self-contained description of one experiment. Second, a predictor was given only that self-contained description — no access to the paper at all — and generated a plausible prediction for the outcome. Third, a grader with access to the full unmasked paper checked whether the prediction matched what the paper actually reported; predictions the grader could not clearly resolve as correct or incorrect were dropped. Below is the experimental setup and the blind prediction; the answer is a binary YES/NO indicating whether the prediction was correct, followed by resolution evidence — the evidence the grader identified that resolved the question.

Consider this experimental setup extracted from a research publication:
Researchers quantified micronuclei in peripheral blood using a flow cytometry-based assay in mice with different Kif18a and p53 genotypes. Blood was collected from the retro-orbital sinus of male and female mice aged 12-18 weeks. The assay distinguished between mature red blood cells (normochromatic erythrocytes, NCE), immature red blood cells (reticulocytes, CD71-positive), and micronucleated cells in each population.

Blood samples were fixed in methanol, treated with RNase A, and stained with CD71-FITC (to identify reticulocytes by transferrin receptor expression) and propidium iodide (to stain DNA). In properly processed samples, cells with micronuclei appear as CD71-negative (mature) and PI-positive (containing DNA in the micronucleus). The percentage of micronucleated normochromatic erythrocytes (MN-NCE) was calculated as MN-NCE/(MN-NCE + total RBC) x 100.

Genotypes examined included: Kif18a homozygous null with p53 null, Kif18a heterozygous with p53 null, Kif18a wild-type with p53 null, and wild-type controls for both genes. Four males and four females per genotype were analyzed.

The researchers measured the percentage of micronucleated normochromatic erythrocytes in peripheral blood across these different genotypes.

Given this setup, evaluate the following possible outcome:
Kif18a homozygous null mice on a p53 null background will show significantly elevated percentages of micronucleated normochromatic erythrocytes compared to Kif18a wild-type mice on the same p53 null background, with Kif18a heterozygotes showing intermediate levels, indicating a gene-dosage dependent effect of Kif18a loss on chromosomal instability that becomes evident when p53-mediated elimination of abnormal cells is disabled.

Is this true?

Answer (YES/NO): NO